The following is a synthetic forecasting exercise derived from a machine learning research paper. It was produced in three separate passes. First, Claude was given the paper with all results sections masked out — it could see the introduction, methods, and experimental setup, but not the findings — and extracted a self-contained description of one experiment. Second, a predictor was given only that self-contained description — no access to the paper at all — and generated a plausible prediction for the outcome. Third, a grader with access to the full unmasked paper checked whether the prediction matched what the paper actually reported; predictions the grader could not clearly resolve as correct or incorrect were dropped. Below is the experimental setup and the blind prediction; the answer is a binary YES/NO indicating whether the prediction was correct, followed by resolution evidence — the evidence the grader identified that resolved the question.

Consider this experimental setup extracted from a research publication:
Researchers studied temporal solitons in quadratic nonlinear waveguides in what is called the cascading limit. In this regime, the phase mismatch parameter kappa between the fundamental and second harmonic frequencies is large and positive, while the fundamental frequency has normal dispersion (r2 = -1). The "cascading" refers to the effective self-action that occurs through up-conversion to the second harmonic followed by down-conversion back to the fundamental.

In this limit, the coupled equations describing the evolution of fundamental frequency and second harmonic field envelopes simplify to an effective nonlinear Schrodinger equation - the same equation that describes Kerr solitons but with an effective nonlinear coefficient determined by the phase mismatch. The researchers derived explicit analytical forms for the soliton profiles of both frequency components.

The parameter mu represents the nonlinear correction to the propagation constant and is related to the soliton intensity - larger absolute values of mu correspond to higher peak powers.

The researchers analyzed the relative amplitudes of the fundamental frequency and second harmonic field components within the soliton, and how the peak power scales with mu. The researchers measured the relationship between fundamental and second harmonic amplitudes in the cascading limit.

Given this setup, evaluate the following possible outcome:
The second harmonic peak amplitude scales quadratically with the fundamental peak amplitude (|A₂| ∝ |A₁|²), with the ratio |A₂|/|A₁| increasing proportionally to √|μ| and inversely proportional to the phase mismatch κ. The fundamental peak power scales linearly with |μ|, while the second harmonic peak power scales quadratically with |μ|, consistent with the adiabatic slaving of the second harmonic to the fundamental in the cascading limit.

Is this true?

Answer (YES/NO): NO